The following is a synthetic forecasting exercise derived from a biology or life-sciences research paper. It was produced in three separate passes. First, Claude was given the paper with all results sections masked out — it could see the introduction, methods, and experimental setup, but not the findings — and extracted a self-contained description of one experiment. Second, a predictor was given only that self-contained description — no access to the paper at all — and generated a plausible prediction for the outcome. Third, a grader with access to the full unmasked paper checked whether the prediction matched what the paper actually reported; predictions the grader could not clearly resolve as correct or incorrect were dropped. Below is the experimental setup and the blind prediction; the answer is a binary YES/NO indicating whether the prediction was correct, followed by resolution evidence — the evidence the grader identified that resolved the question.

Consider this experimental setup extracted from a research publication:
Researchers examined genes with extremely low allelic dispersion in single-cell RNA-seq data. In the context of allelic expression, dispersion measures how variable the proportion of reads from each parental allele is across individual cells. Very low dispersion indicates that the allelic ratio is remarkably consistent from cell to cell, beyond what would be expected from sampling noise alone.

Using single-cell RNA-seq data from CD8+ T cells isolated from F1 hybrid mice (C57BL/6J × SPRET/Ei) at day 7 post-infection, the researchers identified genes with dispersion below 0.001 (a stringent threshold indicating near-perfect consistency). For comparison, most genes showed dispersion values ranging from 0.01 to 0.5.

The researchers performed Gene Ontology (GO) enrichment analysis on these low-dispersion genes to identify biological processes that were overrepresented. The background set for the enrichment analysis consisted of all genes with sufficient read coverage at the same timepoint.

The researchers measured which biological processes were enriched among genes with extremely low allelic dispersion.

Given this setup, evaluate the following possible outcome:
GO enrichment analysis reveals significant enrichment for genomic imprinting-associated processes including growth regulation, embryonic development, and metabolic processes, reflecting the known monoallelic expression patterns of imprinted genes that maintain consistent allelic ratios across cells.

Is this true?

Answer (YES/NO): NO